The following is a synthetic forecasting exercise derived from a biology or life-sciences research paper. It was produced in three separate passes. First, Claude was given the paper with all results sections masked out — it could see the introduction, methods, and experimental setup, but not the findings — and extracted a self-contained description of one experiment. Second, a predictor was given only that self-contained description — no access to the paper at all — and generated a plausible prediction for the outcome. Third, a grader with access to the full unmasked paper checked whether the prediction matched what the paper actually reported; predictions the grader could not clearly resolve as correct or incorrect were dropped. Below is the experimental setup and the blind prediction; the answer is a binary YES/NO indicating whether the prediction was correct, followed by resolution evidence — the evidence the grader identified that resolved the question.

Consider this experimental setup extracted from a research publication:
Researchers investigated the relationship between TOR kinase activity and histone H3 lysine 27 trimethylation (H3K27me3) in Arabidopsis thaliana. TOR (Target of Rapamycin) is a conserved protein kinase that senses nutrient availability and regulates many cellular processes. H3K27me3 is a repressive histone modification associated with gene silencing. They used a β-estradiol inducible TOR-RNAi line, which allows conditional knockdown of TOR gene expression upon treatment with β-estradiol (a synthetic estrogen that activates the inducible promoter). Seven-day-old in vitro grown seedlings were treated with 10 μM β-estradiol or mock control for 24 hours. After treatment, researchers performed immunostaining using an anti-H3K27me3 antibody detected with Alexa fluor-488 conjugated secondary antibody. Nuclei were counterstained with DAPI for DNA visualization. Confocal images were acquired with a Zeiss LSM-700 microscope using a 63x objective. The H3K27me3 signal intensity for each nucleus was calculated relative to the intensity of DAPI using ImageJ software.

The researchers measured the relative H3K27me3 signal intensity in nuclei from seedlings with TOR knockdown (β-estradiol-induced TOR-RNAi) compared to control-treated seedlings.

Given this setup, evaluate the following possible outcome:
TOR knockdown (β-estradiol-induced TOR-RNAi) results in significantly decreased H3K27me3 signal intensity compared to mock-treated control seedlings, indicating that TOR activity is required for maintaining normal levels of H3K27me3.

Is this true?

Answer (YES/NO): YES